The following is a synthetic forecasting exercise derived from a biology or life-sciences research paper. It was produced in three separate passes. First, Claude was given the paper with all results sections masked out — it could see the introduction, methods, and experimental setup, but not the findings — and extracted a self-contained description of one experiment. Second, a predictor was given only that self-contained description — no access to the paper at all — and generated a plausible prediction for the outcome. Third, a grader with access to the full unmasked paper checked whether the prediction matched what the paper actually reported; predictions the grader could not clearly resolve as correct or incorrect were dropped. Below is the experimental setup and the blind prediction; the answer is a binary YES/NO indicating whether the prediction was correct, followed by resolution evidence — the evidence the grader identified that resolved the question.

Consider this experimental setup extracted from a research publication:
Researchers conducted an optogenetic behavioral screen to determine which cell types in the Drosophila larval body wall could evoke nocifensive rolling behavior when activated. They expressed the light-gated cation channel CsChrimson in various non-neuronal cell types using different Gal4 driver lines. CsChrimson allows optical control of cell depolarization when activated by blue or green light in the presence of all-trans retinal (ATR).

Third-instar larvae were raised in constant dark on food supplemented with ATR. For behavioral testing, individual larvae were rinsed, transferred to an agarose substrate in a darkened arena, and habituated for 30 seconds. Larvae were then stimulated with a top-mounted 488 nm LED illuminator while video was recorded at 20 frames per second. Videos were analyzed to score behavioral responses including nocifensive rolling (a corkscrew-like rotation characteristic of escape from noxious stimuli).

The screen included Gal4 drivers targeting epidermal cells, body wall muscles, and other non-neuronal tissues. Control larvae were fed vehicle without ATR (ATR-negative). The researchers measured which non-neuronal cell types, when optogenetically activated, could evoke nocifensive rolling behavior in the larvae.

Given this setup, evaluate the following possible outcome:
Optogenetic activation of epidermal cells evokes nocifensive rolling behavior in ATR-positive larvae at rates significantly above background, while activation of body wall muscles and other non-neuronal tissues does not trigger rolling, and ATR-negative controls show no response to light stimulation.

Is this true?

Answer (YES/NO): YES